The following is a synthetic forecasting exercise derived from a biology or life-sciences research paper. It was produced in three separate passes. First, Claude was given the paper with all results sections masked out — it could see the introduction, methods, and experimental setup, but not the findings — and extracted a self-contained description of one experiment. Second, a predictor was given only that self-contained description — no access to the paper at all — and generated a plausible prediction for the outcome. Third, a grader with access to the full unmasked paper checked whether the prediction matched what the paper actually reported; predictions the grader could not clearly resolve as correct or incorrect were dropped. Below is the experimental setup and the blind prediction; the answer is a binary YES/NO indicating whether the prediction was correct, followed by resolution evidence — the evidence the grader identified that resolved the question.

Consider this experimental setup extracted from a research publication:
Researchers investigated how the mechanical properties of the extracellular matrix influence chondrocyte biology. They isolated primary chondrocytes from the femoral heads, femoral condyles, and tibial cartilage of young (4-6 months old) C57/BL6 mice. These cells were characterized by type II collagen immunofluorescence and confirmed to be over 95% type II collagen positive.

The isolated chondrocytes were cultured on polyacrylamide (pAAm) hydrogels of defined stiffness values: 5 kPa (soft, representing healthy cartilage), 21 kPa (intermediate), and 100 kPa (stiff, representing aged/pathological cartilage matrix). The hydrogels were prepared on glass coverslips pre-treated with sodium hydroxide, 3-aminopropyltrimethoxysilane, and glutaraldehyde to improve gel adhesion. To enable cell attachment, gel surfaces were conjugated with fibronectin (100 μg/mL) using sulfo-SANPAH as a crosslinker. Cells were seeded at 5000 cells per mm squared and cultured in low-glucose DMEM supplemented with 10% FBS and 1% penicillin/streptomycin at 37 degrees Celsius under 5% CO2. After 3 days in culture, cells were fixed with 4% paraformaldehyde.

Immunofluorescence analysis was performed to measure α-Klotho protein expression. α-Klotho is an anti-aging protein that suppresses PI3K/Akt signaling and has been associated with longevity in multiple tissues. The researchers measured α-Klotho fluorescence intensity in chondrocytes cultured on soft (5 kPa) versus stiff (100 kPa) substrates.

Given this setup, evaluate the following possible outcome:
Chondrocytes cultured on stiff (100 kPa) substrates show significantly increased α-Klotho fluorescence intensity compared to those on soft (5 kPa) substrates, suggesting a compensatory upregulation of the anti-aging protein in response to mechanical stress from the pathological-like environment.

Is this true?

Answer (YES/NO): NO